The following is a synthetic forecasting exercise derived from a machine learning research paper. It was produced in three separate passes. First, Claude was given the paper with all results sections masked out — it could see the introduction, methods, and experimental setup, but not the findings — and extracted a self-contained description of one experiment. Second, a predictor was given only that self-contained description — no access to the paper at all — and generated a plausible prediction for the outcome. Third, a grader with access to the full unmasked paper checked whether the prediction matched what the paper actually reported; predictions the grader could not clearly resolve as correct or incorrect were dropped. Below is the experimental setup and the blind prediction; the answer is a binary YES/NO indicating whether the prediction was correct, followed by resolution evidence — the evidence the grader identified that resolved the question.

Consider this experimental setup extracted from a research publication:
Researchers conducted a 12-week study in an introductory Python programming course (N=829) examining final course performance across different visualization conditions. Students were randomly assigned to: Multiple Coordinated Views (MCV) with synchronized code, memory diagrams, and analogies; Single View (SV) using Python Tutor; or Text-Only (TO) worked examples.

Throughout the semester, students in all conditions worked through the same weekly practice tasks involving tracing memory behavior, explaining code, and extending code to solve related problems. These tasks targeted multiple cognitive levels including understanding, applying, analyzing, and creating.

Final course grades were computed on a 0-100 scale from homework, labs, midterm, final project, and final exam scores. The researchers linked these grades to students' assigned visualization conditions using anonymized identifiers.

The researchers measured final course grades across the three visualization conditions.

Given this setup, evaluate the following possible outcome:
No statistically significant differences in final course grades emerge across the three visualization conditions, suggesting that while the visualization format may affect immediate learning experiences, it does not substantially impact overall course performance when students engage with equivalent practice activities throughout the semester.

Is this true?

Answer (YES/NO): NO